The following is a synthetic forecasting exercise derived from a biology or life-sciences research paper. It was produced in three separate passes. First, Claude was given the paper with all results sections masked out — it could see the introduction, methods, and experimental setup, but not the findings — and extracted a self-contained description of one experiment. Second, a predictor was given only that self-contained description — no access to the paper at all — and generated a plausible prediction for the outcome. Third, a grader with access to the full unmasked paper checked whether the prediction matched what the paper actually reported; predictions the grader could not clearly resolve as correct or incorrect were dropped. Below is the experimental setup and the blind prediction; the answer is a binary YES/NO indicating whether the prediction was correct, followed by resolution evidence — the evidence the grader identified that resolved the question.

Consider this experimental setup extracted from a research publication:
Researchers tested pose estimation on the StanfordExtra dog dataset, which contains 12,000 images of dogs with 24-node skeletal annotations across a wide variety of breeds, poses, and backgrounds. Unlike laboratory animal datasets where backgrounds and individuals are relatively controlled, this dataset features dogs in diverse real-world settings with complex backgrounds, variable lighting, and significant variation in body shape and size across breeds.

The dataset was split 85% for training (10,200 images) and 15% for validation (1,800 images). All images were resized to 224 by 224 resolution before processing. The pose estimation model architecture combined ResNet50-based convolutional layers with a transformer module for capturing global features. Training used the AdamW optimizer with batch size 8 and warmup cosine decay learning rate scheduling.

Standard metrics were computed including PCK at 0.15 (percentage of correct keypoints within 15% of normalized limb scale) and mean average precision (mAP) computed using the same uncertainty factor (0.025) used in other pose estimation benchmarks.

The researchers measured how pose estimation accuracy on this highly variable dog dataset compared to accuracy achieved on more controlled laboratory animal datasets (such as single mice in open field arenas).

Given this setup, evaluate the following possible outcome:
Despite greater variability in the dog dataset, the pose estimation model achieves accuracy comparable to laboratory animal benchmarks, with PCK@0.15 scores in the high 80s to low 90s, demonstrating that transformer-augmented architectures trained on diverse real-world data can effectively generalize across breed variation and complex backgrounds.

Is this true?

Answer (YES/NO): YES